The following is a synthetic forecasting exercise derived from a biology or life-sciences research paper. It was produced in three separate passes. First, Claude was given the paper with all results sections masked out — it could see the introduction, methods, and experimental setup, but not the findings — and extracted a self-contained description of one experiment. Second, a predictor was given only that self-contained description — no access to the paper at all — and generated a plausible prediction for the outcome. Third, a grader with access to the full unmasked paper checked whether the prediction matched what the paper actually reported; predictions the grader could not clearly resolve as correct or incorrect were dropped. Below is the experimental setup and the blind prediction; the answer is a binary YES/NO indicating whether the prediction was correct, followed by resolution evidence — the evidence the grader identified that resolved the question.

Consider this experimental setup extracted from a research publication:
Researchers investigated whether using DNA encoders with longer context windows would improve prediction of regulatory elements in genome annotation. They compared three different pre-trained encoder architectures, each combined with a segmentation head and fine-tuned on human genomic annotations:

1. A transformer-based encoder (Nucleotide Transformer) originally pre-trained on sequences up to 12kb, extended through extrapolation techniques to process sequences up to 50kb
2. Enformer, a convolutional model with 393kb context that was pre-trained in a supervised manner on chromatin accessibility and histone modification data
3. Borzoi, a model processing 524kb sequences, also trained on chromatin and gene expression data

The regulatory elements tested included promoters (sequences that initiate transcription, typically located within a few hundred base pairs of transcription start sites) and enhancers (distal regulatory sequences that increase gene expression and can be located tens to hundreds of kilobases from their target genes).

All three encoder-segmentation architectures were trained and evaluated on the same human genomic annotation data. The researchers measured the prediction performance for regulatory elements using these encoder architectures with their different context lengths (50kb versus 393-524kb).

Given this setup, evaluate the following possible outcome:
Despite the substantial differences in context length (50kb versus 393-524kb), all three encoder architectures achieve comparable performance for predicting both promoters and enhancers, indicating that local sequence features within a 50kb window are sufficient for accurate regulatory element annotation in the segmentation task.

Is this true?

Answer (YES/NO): NO